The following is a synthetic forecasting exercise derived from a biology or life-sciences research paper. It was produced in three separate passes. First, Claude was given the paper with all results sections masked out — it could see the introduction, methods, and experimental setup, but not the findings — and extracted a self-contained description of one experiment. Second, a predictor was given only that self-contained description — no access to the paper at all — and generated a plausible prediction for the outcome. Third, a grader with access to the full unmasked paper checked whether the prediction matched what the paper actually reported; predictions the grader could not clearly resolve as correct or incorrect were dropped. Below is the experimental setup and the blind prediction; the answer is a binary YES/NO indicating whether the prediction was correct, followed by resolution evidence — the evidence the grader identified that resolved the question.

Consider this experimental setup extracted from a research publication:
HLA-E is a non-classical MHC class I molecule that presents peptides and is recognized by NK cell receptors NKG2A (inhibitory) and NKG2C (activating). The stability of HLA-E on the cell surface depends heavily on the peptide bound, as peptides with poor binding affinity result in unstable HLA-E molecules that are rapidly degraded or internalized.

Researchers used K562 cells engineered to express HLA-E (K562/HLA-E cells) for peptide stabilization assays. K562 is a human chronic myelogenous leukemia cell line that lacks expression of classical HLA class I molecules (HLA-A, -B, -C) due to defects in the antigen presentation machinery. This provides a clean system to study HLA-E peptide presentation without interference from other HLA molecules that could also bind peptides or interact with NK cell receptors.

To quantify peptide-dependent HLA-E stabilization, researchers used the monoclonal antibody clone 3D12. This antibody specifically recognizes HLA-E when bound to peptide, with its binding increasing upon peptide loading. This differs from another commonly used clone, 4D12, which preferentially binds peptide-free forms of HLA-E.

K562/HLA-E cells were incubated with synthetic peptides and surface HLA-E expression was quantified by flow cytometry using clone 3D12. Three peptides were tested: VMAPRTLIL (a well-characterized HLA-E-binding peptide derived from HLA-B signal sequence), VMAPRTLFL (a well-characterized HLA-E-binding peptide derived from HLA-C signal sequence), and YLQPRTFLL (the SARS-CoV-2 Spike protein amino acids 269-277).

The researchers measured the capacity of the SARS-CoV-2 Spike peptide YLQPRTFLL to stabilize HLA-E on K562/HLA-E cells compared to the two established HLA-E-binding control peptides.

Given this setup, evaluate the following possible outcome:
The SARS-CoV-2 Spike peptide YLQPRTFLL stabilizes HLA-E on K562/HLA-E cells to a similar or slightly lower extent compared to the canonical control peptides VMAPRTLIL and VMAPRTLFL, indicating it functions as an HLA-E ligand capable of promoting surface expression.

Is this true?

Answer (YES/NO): NO